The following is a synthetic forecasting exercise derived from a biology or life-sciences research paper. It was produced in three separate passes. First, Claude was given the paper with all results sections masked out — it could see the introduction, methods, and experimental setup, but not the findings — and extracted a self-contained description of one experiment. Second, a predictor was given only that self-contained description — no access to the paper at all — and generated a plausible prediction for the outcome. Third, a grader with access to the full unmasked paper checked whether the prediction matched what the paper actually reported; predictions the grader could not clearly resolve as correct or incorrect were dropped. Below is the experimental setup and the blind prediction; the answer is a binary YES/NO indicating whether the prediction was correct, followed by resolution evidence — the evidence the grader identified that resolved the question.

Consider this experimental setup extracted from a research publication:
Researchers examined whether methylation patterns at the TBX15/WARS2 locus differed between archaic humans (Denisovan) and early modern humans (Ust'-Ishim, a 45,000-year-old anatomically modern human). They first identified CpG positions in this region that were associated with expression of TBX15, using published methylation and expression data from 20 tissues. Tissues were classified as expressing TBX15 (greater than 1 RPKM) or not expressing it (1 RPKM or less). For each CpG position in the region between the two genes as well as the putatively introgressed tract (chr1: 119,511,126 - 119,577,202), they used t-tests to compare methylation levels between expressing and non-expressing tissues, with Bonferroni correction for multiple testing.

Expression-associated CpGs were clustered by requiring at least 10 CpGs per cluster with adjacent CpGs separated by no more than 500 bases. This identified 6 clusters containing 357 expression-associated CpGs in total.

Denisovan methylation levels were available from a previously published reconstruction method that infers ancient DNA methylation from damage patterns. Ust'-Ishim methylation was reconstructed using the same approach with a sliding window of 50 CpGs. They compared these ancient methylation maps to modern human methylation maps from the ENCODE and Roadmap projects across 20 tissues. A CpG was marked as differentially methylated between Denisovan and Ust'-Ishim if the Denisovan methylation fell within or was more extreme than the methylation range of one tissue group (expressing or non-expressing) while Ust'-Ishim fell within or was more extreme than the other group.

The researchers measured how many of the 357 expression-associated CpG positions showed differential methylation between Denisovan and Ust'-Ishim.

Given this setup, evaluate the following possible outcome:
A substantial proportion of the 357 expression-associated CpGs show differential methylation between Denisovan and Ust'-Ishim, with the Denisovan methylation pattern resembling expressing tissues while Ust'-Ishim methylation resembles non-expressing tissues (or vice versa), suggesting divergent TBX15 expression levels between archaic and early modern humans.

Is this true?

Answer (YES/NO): YES